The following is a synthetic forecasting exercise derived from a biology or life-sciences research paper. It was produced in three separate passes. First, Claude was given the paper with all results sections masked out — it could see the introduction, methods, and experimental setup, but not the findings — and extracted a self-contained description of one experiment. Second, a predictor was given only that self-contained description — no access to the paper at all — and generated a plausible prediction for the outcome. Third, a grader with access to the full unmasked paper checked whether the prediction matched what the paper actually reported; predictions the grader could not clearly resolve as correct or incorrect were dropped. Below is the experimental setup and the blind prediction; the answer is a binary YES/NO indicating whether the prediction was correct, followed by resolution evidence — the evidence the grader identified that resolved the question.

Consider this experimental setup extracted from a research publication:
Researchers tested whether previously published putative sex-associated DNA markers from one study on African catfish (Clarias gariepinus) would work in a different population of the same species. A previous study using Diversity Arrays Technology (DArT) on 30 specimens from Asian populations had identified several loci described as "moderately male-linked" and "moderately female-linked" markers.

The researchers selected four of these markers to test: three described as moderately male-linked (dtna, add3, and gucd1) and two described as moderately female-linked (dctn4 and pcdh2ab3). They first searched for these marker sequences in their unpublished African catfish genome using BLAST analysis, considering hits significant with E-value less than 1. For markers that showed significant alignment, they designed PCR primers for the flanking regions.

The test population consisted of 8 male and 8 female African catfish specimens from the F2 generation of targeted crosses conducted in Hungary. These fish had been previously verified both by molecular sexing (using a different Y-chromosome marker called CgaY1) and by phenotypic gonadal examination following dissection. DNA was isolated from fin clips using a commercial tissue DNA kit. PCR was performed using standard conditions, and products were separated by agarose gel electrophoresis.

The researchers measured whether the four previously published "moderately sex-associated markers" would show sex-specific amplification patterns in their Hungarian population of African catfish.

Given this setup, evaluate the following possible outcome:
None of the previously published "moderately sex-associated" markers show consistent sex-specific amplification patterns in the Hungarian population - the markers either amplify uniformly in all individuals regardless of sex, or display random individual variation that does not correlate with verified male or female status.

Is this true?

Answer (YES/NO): YES